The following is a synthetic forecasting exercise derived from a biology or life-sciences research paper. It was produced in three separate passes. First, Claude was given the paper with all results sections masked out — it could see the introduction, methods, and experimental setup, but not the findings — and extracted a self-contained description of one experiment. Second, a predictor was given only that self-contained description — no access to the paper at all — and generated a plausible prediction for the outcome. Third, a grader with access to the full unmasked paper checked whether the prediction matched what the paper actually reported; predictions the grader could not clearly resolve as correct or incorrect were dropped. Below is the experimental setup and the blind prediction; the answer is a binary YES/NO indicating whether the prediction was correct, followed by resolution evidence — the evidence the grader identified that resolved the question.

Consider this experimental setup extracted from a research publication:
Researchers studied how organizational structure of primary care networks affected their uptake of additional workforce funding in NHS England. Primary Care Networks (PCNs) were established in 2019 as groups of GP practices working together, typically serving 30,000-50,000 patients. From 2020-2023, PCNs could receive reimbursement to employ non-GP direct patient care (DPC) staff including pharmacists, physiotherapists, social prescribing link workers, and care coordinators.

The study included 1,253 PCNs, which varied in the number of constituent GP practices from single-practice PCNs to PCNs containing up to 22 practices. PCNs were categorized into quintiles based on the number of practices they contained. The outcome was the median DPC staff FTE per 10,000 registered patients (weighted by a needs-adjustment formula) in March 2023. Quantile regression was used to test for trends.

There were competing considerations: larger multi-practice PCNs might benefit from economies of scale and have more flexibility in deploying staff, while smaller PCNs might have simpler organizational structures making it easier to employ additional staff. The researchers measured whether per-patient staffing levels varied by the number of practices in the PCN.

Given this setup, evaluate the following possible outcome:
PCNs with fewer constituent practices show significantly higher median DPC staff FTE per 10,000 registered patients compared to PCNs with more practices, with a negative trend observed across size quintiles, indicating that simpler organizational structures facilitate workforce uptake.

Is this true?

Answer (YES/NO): YES